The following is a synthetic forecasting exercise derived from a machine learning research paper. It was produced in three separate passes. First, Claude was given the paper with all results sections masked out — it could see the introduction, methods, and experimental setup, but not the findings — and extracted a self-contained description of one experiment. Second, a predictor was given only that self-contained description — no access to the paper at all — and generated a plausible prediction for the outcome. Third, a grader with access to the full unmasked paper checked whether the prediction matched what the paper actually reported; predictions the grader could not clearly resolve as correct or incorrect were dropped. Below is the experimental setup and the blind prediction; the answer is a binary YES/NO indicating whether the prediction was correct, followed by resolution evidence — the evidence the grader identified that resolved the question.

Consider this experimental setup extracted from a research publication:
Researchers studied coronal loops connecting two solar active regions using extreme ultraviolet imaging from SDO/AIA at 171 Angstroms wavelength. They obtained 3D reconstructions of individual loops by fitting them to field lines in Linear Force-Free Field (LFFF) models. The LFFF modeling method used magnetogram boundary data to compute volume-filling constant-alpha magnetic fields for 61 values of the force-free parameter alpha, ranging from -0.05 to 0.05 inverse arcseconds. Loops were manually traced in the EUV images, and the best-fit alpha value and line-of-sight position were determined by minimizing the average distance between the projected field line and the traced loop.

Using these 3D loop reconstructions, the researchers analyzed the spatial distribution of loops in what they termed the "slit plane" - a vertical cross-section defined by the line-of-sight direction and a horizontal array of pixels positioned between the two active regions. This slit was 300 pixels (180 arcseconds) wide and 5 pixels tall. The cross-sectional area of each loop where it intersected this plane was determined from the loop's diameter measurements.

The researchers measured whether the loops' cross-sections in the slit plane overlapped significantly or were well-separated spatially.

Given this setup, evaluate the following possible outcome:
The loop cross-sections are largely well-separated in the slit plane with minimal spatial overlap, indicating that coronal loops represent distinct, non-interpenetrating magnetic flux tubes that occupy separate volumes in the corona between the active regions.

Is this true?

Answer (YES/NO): NO